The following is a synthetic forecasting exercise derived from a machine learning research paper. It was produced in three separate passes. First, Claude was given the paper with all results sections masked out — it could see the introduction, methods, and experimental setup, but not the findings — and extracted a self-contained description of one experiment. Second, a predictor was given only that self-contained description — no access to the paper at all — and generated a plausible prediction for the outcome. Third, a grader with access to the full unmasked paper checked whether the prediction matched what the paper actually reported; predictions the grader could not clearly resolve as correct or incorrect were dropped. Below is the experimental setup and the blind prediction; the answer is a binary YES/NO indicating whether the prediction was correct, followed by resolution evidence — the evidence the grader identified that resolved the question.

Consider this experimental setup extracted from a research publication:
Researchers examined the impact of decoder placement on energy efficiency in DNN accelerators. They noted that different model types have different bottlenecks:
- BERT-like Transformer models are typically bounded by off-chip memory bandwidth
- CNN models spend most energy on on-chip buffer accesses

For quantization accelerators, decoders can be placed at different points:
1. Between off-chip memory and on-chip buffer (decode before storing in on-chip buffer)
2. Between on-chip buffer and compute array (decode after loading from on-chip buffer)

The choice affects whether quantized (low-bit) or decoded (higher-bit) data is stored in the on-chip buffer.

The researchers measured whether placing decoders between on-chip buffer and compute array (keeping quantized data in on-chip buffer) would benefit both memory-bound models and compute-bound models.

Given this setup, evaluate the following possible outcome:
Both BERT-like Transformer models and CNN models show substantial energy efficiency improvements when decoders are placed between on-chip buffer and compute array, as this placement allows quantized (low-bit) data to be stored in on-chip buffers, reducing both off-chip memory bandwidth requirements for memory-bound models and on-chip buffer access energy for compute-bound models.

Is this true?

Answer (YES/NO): YES